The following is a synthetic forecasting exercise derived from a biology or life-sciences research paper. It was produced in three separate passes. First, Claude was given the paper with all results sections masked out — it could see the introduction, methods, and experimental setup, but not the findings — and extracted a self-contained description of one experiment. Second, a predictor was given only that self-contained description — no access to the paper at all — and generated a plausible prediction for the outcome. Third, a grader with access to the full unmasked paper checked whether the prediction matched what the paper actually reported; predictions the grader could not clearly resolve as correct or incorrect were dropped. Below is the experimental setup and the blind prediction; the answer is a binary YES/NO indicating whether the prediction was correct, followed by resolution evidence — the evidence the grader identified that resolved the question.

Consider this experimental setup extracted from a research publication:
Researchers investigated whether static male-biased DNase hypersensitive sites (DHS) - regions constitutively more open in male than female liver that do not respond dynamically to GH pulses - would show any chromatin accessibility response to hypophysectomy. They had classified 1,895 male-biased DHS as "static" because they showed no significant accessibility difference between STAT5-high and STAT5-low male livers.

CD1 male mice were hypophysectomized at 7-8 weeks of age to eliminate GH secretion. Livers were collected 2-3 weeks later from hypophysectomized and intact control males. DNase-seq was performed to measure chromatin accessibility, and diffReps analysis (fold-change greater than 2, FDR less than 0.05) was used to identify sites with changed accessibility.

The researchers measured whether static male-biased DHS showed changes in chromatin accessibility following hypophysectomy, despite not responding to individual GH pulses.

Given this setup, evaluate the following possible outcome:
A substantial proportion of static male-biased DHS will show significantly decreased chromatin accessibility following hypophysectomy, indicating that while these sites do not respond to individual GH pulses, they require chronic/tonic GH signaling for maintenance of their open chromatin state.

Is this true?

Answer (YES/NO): YES